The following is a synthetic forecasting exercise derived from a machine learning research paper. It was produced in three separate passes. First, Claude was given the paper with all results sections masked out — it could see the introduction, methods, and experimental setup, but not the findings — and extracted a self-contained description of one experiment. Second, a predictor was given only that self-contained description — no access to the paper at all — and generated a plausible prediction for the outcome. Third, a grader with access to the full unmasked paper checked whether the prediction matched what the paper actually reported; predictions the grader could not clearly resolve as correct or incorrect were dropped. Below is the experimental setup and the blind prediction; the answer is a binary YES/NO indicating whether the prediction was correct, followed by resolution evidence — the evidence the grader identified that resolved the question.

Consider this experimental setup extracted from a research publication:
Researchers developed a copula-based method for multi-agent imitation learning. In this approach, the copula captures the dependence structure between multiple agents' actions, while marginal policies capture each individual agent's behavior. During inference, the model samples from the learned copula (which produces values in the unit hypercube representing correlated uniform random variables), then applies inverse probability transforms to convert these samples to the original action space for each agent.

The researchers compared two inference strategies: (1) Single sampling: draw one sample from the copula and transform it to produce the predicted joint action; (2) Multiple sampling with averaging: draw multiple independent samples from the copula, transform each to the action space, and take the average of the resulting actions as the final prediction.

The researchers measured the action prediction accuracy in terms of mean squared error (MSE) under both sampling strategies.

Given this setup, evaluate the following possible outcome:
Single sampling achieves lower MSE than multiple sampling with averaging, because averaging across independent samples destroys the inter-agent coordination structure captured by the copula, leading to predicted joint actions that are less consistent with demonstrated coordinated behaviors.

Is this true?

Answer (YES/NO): NO